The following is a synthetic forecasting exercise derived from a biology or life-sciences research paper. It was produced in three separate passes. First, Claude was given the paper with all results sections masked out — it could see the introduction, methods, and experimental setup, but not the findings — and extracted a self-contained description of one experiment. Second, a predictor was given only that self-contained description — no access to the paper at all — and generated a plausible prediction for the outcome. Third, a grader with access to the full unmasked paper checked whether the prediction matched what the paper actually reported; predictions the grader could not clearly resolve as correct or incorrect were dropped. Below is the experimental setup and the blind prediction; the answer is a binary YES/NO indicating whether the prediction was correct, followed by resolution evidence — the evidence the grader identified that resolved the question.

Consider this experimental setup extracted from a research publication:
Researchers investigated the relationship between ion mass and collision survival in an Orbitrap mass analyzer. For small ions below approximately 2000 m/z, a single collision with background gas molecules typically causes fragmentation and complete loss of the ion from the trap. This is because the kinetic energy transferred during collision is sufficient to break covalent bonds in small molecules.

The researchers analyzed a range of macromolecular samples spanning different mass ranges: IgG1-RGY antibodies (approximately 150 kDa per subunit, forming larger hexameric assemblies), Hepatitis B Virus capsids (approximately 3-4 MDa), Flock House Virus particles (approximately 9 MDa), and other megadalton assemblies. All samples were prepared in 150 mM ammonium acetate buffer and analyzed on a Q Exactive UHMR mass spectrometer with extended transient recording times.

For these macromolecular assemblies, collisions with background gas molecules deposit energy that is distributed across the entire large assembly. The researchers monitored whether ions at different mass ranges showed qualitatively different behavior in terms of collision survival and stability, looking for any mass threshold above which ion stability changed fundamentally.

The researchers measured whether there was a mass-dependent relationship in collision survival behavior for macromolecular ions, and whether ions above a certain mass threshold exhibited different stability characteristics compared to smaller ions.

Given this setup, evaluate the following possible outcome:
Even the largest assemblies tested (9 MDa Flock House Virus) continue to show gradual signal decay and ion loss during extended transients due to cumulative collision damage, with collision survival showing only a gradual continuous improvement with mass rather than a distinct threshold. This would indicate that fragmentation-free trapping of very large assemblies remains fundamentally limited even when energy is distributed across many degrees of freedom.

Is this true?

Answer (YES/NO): NO